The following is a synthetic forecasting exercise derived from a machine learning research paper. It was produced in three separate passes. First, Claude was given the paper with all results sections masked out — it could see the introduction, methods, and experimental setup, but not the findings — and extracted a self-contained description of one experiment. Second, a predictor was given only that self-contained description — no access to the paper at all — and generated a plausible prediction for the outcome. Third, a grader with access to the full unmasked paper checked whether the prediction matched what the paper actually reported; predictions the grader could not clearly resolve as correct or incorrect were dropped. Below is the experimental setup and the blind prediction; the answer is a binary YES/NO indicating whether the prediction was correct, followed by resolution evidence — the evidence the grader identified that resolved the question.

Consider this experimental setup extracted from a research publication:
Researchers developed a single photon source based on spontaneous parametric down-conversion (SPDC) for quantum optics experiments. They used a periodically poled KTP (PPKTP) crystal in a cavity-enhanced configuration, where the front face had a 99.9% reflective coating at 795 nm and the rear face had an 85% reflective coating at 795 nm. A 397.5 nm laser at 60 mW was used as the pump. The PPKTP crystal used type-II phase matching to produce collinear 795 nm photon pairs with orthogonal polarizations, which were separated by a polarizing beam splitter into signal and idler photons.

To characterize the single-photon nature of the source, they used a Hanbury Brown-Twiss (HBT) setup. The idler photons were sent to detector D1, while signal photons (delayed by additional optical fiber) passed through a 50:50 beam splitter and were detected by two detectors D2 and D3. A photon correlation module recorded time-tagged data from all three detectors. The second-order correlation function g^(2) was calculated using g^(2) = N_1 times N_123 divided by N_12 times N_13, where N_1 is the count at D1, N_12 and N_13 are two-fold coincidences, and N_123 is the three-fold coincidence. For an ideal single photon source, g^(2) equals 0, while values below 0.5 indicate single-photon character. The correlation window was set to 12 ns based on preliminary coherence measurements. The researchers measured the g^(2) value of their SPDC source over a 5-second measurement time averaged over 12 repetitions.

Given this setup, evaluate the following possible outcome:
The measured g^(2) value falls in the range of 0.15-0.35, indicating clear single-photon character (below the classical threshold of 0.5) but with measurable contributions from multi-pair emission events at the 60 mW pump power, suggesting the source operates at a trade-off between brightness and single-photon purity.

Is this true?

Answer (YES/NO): NO